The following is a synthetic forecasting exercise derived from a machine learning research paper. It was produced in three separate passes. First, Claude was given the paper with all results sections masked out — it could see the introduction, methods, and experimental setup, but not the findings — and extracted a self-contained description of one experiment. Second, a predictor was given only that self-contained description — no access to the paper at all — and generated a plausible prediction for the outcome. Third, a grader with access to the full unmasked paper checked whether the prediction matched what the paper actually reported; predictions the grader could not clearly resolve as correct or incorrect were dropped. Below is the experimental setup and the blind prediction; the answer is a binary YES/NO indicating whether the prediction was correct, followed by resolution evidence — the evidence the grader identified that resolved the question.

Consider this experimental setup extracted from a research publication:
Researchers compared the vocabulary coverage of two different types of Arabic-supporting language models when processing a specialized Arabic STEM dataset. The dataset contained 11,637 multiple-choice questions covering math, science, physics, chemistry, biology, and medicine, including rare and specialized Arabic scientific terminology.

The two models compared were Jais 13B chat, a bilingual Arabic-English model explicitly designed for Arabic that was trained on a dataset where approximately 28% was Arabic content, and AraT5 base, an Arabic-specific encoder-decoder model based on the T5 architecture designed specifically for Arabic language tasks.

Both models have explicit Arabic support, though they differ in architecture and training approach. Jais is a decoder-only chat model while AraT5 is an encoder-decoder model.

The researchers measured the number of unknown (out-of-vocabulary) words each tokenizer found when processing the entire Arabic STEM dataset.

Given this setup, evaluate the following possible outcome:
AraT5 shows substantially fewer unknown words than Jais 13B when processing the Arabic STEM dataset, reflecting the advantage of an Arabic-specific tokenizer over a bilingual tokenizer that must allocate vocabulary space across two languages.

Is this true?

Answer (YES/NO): NO